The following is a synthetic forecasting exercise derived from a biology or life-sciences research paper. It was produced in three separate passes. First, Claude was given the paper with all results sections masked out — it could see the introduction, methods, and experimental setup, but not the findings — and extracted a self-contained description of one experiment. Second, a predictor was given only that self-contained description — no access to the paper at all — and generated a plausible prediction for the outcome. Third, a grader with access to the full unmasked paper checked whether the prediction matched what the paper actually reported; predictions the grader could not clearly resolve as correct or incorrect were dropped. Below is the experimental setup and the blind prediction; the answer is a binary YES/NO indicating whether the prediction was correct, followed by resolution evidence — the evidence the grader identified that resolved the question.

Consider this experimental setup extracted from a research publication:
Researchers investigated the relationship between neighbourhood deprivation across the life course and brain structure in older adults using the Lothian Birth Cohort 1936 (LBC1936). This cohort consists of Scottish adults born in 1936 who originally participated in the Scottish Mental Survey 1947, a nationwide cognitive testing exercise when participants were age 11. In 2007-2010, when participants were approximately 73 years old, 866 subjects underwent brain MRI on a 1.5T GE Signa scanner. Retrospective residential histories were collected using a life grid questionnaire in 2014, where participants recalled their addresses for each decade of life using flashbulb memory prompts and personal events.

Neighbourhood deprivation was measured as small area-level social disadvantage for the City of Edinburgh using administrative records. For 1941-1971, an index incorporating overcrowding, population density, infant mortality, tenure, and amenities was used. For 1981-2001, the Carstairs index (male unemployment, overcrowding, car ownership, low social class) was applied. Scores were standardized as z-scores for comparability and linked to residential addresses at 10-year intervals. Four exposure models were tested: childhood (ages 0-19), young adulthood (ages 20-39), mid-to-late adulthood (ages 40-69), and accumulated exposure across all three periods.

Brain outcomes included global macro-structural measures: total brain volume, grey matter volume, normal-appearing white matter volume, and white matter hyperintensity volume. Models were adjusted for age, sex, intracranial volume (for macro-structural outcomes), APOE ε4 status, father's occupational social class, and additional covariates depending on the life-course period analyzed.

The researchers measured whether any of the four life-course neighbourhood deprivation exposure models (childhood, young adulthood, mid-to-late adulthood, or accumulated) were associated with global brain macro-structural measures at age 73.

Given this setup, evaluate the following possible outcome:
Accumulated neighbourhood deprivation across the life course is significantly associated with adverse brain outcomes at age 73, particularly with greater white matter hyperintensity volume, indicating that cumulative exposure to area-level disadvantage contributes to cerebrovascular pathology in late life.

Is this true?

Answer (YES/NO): NO